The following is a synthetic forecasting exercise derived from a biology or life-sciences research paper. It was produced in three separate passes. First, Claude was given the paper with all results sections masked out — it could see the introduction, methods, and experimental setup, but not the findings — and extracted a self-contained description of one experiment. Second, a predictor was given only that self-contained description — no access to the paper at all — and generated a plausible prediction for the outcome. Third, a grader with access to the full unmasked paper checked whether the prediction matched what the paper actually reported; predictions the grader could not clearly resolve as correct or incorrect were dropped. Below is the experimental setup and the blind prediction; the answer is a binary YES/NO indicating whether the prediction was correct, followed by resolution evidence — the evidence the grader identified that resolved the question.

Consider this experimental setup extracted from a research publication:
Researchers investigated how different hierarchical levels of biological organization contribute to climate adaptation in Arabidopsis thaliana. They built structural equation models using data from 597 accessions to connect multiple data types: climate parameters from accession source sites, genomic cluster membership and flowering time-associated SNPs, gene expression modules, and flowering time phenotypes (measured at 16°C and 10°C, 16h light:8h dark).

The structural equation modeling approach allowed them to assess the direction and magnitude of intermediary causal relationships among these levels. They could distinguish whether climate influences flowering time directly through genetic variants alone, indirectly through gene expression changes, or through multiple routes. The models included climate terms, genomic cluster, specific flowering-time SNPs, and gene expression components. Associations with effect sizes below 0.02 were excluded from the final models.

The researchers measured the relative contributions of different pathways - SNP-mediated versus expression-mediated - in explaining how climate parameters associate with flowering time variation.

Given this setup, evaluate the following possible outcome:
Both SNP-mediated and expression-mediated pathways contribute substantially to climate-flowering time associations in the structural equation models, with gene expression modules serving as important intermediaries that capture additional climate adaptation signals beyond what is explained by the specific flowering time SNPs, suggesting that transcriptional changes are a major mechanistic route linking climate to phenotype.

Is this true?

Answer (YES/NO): YES